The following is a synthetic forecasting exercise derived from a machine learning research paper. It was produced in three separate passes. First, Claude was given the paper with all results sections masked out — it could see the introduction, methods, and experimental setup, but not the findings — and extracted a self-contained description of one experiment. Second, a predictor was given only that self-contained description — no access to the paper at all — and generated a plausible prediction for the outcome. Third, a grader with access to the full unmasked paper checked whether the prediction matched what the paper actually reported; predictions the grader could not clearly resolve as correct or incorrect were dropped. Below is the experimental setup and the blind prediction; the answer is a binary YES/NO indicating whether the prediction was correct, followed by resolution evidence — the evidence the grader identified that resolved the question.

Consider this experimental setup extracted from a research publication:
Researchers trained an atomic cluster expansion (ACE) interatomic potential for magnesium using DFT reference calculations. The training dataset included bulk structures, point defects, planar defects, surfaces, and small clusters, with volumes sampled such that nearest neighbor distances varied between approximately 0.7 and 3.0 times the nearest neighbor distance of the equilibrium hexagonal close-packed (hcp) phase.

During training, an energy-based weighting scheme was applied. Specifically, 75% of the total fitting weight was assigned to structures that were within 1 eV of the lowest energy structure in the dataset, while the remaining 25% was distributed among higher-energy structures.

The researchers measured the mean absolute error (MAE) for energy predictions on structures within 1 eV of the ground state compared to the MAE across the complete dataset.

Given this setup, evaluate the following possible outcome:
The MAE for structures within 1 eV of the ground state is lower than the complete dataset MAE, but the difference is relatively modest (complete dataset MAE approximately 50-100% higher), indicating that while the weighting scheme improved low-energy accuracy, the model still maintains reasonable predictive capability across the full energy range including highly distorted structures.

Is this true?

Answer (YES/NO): NO